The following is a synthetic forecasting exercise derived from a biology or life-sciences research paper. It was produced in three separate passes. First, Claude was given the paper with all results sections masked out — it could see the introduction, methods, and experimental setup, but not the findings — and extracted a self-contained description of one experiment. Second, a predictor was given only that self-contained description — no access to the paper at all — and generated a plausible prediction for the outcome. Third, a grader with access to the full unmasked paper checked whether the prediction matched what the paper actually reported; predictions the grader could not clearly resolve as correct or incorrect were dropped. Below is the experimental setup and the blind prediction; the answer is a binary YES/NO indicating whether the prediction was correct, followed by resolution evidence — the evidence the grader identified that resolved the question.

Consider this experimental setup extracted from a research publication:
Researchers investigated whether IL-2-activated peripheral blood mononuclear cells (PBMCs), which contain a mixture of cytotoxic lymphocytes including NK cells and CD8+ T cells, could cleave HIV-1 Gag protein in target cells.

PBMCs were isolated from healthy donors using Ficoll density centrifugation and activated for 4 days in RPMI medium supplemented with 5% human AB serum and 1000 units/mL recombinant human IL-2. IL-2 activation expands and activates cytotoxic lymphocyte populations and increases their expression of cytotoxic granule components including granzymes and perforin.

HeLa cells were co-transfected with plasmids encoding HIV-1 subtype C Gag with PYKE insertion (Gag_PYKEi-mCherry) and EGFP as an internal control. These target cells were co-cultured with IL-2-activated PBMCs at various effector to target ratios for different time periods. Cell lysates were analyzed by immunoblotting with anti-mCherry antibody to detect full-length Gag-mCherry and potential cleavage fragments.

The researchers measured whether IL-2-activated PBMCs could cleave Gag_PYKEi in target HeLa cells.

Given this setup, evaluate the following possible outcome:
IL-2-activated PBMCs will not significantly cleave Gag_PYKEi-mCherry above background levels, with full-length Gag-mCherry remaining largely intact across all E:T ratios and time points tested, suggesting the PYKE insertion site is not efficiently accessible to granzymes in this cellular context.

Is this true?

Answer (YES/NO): NO